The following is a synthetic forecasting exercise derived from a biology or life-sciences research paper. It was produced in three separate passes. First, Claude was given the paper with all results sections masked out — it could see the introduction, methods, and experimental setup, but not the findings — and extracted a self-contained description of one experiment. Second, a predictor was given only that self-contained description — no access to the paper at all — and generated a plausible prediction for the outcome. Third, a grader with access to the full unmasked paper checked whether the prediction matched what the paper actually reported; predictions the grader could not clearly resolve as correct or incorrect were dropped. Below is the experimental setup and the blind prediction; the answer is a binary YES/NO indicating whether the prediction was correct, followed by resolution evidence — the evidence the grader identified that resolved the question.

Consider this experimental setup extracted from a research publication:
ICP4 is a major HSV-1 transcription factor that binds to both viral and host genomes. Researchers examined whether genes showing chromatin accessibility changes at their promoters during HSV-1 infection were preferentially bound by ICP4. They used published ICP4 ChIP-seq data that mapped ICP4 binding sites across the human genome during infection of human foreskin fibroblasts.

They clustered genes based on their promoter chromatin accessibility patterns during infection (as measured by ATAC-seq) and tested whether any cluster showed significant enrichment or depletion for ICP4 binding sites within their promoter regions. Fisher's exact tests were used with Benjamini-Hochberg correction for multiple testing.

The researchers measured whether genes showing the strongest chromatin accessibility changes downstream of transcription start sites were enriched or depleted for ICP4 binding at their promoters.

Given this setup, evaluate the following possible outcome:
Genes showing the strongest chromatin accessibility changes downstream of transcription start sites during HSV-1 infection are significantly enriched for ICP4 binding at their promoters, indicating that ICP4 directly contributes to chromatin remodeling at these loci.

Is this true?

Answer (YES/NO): YES